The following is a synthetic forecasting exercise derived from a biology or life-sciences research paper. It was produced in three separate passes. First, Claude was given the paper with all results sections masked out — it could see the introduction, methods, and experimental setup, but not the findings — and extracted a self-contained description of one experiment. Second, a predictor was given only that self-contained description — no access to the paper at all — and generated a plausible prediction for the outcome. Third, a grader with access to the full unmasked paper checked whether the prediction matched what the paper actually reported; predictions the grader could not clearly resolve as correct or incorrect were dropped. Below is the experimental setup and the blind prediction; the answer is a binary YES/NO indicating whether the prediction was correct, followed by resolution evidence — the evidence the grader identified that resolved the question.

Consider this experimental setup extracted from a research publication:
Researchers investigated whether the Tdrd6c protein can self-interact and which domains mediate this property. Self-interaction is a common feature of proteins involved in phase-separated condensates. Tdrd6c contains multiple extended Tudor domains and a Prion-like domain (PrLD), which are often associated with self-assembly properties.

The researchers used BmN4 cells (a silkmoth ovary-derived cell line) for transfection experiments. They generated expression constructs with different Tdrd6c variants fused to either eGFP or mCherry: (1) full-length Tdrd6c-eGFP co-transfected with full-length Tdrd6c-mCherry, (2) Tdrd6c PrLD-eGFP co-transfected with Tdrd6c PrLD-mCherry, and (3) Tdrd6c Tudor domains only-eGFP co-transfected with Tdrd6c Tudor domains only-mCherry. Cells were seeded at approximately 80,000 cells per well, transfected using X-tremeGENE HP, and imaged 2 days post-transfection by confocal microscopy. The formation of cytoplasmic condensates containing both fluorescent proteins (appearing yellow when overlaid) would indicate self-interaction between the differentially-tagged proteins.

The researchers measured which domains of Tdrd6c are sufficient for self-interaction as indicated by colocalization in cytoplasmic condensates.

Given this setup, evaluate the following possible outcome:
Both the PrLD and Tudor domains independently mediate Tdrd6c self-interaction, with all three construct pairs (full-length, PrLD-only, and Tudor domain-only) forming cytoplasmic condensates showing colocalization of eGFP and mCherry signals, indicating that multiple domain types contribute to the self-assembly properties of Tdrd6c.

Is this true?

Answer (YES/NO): NO